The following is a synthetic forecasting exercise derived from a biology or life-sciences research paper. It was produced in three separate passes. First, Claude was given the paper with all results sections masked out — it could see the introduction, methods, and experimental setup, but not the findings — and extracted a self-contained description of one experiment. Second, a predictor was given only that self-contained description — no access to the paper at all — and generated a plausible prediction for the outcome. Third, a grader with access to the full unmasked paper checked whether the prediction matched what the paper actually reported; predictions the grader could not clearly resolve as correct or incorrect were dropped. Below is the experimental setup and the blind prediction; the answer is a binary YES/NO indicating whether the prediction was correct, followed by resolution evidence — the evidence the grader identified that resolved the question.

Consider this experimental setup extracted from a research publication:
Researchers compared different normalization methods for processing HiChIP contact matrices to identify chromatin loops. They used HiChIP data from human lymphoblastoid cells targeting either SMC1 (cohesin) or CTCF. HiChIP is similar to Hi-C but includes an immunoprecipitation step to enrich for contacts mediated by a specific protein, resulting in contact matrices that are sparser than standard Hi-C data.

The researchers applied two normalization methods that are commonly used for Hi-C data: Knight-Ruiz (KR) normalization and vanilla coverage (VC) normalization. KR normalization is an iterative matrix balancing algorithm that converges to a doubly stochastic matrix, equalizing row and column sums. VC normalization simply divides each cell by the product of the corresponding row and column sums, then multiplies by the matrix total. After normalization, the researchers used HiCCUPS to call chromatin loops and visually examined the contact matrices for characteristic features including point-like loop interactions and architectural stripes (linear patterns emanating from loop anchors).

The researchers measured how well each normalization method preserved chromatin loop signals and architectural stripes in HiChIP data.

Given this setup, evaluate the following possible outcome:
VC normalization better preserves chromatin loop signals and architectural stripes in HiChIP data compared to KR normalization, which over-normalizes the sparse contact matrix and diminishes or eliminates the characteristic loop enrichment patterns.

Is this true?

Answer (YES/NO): YES